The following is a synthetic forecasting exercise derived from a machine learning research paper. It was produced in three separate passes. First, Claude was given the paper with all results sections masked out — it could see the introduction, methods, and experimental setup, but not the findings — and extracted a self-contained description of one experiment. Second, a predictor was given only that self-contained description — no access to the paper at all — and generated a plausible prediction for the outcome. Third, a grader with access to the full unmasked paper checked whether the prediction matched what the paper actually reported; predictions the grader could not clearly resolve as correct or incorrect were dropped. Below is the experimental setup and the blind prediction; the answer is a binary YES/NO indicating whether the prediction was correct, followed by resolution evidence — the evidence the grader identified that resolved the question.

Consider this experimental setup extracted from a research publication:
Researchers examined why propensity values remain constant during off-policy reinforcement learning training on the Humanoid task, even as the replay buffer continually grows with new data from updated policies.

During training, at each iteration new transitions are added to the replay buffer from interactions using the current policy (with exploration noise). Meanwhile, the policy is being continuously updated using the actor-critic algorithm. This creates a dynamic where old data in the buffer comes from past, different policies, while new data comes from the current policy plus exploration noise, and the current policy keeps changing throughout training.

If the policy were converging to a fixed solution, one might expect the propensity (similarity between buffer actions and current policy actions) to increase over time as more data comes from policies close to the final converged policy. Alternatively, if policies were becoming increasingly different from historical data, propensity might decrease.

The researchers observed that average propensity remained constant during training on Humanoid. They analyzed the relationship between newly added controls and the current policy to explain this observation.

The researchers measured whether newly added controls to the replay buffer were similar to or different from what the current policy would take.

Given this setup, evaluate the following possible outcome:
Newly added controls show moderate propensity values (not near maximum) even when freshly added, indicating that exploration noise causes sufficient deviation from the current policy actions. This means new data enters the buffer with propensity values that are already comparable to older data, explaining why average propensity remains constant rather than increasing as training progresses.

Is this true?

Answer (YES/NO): NO